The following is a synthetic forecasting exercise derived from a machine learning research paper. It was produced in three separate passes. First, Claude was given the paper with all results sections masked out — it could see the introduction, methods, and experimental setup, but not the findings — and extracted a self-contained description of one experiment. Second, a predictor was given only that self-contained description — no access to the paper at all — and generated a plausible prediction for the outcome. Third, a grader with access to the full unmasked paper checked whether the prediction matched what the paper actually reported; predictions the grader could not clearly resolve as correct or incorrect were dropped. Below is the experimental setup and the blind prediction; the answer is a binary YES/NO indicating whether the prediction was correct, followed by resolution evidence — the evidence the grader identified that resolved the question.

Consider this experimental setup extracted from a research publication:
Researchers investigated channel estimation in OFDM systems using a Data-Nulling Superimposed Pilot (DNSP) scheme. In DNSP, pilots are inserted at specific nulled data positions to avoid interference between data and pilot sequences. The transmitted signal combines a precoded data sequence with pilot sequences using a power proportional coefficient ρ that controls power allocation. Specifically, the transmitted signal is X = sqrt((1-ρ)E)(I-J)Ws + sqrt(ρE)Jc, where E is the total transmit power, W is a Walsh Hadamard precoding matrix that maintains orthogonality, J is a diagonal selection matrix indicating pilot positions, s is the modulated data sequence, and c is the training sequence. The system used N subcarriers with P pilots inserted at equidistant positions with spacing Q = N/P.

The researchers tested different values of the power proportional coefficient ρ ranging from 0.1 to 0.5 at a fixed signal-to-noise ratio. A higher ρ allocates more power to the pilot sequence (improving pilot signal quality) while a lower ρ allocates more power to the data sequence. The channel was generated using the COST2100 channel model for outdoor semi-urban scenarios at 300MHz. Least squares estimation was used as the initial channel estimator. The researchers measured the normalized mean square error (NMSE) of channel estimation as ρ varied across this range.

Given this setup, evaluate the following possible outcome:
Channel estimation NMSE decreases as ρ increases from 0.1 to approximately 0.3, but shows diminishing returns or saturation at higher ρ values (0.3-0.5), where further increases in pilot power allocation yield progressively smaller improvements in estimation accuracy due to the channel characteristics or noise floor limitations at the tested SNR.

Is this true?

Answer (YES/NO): YES